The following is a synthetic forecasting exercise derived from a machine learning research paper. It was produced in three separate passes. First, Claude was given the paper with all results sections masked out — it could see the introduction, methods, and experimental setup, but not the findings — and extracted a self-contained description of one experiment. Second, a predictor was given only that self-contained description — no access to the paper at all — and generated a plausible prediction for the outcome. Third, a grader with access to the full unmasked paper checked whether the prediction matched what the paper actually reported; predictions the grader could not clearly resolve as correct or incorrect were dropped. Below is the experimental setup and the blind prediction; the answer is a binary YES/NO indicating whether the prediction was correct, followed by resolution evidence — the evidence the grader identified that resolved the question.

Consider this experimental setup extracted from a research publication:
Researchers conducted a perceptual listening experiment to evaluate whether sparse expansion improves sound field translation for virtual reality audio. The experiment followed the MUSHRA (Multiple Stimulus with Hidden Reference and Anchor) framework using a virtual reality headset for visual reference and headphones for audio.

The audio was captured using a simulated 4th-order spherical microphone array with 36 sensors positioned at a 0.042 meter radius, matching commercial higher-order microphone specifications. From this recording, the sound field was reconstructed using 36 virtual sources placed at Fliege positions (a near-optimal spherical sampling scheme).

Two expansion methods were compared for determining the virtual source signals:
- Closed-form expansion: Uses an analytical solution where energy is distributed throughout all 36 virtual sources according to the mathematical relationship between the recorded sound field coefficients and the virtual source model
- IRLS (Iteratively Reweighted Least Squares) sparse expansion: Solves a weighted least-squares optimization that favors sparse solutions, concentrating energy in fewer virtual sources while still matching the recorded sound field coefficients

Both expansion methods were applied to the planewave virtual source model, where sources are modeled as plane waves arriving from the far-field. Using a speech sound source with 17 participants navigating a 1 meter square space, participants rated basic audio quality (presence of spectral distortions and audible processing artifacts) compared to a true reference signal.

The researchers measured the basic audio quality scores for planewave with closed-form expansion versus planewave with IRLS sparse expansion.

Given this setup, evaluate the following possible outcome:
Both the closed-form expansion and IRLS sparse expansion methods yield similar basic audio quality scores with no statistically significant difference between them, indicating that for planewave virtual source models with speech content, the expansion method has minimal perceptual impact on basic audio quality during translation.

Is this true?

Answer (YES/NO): NO